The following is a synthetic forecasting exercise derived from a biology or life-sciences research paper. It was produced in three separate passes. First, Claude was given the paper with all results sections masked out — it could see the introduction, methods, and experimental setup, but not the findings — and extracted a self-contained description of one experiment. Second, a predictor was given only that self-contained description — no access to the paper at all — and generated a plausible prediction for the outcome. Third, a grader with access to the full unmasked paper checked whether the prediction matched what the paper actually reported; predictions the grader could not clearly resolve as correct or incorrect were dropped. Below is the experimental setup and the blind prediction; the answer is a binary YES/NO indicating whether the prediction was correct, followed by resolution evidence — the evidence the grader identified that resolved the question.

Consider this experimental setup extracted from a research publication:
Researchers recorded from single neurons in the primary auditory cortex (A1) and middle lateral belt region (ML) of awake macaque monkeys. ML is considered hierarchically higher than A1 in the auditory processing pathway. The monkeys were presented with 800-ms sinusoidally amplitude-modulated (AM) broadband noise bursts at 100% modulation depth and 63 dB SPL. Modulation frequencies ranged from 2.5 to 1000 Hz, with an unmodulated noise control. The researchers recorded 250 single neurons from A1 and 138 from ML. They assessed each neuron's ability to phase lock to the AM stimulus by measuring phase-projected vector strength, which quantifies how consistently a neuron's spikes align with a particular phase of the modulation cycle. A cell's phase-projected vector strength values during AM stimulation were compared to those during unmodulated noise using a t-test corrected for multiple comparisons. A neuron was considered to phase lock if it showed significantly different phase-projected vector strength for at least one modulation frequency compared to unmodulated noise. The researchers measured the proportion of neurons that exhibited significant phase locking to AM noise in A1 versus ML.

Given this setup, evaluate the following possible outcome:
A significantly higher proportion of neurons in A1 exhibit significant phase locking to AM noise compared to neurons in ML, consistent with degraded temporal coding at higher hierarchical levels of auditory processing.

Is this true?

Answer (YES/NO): YES